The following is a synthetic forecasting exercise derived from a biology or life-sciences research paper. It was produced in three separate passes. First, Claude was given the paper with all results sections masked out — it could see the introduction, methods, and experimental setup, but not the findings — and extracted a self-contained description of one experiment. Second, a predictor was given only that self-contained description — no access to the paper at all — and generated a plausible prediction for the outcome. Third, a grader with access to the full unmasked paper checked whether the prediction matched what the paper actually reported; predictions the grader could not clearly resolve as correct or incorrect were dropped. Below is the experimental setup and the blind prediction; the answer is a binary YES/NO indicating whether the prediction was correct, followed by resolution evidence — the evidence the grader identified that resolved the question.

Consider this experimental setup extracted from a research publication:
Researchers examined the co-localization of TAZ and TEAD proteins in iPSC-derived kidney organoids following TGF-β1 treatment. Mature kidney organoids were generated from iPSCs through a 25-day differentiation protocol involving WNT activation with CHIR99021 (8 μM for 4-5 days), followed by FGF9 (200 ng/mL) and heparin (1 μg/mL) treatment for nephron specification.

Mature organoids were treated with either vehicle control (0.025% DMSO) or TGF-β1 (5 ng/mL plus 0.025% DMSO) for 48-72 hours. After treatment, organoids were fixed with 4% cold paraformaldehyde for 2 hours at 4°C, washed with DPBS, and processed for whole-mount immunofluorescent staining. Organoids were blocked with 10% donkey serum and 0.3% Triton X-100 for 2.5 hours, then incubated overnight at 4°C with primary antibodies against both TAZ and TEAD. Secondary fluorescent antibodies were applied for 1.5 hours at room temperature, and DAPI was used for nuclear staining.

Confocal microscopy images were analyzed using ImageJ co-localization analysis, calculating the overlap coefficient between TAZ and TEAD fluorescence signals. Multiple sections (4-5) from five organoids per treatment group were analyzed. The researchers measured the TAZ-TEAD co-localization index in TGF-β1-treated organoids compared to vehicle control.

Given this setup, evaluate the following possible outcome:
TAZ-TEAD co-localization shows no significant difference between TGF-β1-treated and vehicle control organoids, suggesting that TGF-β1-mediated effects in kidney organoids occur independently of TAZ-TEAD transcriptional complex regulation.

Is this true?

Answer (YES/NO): NO